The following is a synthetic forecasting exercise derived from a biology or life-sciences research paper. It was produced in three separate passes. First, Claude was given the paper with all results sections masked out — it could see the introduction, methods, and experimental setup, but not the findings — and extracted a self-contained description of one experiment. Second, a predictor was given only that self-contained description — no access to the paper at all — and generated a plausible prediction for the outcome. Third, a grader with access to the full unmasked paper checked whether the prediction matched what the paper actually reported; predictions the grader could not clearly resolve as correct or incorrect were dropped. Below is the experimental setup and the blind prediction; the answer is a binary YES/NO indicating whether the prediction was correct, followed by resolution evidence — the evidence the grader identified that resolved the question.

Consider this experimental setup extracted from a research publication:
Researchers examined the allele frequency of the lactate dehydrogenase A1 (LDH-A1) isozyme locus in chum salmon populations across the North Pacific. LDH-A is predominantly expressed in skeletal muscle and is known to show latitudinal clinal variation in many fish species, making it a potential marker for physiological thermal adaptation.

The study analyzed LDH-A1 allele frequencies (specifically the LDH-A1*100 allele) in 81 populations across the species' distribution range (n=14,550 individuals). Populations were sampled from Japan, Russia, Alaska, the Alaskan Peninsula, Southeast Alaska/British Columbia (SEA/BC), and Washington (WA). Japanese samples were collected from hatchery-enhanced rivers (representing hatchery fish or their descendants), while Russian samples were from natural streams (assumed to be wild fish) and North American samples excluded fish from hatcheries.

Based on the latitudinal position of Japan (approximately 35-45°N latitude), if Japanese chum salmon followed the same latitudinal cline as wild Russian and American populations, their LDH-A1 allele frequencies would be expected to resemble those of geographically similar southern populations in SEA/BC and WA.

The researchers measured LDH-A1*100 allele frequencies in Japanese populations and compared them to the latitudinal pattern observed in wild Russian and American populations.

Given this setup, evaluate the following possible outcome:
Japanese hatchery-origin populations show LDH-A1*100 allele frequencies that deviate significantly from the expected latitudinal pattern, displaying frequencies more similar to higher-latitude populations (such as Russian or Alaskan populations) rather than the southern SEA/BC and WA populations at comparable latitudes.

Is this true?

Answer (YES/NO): YES